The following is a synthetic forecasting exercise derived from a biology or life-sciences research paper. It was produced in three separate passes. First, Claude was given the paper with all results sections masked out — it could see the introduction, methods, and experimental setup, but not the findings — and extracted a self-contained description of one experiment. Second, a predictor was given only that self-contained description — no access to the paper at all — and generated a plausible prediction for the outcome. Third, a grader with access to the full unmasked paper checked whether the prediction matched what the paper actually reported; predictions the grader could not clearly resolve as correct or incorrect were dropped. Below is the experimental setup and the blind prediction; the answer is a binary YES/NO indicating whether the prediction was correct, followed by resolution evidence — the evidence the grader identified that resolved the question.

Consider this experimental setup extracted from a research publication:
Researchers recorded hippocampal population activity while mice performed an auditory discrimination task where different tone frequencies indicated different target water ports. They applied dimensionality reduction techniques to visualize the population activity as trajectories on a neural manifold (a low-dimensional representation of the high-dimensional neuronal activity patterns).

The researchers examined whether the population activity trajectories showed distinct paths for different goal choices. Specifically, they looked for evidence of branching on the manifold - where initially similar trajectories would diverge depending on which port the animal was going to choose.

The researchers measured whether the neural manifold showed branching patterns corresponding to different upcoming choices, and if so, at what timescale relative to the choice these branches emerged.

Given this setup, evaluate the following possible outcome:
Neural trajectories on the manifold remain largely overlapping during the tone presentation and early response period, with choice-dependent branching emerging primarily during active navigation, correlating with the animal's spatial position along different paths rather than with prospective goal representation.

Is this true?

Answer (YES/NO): NO